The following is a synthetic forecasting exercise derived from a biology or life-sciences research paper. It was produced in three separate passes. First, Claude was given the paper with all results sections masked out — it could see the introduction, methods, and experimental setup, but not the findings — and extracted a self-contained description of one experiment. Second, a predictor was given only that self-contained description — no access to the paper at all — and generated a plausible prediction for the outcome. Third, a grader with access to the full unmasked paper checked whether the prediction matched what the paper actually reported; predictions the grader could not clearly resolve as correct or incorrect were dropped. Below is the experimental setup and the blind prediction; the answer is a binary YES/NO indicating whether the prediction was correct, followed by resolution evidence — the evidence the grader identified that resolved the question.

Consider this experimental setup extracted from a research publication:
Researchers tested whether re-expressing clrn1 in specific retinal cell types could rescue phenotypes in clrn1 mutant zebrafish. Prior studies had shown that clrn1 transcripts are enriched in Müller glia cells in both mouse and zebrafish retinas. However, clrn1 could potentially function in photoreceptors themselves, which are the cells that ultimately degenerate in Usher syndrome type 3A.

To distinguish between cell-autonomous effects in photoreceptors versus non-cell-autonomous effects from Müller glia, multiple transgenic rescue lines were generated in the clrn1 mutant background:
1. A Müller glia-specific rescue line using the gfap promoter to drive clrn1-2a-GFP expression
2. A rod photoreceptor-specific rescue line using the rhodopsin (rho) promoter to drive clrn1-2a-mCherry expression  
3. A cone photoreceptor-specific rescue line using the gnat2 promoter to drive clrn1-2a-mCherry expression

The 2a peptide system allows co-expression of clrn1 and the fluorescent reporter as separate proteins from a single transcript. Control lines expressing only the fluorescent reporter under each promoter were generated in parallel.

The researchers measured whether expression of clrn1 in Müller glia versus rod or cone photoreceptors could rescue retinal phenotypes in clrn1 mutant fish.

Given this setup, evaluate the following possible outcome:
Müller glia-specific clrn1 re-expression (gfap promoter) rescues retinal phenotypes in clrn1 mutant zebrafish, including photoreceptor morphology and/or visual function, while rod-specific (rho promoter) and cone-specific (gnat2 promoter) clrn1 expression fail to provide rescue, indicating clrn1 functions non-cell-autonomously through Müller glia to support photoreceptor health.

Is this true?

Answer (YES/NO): YES